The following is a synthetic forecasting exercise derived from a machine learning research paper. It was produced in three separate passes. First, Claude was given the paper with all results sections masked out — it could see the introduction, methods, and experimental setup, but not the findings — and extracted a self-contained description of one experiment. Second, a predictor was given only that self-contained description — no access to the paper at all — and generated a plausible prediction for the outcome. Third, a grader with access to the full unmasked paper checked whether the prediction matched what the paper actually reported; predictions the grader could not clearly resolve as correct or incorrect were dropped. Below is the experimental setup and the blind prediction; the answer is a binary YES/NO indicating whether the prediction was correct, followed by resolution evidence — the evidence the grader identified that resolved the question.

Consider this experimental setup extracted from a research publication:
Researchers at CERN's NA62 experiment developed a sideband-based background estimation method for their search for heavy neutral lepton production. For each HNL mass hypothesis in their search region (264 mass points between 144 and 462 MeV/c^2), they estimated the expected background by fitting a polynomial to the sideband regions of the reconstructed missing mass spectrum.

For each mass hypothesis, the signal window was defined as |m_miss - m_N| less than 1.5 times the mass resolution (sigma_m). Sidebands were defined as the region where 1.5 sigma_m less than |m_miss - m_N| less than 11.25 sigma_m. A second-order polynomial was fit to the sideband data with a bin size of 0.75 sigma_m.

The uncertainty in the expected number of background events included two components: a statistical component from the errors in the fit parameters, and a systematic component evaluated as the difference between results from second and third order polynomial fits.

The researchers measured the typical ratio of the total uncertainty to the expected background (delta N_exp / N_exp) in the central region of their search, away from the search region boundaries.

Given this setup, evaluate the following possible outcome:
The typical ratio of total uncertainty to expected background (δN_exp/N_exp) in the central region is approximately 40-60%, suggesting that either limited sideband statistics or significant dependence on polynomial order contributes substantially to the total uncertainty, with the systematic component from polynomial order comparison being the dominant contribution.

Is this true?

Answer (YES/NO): NO